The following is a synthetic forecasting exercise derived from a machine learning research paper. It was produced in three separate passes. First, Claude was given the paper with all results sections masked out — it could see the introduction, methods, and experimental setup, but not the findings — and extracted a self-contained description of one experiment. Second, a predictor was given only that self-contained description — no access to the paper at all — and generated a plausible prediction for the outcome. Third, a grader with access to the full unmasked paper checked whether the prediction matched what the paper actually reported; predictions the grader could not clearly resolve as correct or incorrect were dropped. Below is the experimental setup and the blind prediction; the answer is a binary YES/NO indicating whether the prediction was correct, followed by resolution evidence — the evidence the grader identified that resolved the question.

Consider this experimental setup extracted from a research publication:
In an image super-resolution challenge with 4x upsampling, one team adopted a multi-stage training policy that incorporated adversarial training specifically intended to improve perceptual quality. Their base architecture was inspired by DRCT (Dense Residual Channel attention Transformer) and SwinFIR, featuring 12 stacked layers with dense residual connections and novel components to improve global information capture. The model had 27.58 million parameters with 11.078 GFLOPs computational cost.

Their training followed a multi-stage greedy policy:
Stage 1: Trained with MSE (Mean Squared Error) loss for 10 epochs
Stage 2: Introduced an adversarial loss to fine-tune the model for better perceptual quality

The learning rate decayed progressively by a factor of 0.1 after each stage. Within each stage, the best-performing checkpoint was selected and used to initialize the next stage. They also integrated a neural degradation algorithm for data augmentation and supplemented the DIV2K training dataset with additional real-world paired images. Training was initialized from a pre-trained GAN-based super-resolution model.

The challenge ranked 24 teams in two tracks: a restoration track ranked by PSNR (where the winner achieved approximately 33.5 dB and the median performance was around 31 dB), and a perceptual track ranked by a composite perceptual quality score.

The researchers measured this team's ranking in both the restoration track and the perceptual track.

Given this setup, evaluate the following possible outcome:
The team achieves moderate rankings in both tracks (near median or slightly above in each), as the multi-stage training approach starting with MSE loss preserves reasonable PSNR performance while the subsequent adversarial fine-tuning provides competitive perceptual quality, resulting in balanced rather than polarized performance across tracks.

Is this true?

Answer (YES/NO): NO